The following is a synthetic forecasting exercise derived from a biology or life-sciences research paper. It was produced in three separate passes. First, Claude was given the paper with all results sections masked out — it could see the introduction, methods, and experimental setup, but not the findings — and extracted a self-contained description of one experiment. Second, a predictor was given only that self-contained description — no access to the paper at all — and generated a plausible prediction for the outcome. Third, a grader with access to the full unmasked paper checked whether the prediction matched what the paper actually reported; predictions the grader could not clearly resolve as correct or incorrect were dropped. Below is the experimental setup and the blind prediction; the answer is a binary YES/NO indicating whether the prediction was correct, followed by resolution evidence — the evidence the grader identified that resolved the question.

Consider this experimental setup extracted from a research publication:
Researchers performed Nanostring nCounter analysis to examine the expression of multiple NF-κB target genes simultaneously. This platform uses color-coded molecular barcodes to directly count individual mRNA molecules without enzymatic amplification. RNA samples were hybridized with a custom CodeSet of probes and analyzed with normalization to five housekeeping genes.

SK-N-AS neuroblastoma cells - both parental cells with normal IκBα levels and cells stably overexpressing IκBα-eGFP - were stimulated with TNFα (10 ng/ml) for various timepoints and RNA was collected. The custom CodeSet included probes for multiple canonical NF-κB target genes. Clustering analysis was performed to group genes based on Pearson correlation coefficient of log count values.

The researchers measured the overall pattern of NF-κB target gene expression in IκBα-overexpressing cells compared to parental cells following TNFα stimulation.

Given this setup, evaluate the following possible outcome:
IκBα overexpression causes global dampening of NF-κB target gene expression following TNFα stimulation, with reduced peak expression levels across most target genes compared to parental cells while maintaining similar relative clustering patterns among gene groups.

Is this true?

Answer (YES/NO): NO